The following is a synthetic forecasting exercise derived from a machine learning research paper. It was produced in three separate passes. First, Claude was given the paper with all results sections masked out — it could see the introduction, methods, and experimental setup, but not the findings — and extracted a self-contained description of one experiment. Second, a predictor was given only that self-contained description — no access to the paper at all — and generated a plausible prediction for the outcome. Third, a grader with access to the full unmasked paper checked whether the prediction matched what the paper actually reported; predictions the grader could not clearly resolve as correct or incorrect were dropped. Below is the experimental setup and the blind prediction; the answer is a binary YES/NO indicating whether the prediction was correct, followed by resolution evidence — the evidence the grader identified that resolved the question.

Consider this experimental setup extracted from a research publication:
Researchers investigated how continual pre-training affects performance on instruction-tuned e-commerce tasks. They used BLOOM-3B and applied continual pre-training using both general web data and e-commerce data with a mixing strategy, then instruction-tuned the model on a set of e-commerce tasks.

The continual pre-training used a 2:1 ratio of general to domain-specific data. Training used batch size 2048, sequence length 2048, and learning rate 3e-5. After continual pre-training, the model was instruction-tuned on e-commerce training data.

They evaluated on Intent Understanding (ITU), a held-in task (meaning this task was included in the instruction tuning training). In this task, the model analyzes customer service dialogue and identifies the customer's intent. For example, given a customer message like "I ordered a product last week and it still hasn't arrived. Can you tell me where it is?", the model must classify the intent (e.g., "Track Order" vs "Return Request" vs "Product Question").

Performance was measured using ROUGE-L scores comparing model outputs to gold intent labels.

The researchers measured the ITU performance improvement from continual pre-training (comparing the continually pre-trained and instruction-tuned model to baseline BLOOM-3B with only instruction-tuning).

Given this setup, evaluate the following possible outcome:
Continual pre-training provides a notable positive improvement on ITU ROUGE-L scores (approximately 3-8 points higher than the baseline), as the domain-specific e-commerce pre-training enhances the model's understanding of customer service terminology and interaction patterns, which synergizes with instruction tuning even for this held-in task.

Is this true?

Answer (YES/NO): NO